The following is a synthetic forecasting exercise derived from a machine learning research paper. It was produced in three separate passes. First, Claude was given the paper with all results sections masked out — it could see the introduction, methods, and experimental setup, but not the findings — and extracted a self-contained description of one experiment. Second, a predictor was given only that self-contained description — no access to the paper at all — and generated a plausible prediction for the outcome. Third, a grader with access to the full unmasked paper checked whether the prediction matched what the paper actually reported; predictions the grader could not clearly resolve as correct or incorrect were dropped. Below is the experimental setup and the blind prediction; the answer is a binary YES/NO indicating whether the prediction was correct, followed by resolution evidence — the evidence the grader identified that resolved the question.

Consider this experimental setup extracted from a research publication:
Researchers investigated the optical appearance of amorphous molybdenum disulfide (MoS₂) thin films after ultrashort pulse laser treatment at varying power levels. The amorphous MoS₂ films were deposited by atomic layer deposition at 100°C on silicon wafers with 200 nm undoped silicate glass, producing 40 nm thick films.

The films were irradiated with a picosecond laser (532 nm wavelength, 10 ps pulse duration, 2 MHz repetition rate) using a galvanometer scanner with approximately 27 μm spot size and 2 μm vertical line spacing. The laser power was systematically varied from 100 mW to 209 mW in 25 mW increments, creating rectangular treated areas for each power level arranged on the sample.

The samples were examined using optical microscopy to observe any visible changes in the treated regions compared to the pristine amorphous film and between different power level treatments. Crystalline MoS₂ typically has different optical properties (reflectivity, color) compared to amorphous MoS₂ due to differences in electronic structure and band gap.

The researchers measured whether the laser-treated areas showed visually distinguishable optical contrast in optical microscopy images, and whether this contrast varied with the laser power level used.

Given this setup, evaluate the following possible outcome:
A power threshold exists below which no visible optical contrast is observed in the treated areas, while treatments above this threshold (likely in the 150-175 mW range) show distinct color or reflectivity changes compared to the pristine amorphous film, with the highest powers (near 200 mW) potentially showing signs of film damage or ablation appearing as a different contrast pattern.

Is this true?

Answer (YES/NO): YES